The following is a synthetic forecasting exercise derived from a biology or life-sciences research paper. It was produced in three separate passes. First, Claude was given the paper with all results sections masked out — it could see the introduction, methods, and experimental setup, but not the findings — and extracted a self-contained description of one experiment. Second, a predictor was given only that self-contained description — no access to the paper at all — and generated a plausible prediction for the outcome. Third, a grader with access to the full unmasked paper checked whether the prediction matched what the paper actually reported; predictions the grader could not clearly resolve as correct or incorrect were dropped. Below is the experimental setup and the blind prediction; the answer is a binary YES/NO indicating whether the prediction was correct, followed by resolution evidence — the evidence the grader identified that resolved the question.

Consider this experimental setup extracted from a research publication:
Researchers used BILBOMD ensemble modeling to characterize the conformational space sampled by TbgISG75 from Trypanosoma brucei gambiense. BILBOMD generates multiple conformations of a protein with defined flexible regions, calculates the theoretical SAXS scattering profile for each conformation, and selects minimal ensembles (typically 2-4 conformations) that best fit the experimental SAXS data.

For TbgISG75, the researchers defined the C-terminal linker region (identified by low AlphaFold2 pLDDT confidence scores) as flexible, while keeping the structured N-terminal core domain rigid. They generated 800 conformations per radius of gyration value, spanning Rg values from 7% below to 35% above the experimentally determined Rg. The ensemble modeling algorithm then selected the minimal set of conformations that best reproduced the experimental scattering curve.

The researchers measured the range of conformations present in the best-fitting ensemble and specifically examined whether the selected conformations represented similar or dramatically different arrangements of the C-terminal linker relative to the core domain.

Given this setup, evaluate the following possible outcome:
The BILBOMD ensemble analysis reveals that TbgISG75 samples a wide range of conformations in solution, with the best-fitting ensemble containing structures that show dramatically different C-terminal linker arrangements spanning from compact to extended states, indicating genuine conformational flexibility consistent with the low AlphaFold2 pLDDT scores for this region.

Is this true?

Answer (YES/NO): NO